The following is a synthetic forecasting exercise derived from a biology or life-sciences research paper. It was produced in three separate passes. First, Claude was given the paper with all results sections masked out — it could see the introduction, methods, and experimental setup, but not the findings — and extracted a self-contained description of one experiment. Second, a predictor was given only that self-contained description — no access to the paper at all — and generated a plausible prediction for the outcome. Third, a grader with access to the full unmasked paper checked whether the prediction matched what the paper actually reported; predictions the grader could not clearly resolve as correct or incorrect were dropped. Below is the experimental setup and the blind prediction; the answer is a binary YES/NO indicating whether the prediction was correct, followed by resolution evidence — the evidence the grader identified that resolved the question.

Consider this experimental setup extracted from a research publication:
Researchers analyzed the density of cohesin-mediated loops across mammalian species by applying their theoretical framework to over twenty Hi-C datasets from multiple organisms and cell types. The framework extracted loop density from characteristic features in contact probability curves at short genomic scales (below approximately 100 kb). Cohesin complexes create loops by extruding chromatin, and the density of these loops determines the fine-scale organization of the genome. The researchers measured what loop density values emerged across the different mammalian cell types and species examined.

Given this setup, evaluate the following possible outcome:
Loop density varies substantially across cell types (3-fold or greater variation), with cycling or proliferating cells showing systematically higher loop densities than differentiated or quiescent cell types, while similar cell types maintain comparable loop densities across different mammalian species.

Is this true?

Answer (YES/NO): NO